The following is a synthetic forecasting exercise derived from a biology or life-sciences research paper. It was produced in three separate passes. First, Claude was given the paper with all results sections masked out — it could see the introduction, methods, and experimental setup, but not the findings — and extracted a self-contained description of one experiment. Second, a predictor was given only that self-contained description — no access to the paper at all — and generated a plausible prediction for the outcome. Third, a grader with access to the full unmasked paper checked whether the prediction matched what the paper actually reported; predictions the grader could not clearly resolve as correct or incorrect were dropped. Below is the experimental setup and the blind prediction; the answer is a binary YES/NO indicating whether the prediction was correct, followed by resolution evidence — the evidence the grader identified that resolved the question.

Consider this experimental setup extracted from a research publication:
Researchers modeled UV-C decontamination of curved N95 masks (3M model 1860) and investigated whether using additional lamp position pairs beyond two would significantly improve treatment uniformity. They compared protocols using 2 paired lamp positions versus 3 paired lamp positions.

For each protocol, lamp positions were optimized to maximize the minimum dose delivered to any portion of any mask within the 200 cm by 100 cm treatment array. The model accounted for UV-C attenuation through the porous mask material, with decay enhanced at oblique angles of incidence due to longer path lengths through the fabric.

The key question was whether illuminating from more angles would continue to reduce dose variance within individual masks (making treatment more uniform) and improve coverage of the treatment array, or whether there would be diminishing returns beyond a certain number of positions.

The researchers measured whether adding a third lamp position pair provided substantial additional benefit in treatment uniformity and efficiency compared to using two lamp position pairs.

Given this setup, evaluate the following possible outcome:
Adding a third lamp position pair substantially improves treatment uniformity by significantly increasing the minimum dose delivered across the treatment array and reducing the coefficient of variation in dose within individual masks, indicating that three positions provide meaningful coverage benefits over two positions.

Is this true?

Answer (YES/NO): NO